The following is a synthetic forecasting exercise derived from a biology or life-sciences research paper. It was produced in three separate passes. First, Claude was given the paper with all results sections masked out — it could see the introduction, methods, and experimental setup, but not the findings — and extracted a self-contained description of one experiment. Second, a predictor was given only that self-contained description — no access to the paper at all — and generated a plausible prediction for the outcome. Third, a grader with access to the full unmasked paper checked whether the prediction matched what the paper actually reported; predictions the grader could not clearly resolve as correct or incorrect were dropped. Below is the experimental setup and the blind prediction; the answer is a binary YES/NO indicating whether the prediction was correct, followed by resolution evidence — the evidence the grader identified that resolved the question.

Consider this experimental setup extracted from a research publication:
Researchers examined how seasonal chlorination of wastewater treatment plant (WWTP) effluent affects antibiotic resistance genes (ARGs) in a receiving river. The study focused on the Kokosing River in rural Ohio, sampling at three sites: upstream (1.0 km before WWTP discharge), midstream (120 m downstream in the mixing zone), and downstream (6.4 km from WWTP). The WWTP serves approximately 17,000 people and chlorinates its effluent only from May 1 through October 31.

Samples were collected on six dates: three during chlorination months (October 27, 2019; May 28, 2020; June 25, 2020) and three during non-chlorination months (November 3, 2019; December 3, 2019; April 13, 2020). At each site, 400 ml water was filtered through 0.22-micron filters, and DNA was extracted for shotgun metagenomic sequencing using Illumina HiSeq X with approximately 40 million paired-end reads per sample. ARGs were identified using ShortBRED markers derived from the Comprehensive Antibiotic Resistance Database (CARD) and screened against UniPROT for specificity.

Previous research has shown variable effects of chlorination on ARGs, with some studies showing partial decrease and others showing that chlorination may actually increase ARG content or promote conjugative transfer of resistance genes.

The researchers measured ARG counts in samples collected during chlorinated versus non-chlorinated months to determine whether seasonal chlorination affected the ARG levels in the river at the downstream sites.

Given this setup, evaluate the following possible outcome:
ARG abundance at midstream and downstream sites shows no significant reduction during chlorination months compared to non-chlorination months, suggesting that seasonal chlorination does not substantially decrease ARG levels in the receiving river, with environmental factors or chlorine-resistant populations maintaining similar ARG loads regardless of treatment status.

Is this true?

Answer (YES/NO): YES